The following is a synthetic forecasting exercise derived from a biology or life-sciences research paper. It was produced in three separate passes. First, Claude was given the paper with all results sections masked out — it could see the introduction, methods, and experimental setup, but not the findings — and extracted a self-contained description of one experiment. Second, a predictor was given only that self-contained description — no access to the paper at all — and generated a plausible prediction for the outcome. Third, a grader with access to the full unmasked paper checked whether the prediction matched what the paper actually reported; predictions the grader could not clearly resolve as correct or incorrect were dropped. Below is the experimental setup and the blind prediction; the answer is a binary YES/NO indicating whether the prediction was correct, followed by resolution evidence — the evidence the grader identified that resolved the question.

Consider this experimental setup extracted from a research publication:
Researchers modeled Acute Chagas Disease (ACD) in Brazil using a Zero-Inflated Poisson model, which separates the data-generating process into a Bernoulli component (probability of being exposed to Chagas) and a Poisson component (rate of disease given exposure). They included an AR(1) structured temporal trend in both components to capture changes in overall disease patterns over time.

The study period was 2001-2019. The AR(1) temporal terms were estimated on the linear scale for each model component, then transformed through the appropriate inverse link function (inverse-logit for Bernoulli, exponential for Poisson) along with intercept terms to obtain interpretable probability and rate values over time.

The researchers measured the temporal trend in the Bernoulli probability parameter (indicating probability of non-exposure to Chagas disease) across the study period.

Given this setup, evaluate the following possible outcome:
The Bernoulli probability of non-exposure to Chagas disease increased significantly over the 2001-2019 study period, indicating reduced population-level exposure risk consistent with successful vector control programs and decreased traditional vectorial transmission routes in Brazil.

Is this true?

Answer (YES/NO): NO